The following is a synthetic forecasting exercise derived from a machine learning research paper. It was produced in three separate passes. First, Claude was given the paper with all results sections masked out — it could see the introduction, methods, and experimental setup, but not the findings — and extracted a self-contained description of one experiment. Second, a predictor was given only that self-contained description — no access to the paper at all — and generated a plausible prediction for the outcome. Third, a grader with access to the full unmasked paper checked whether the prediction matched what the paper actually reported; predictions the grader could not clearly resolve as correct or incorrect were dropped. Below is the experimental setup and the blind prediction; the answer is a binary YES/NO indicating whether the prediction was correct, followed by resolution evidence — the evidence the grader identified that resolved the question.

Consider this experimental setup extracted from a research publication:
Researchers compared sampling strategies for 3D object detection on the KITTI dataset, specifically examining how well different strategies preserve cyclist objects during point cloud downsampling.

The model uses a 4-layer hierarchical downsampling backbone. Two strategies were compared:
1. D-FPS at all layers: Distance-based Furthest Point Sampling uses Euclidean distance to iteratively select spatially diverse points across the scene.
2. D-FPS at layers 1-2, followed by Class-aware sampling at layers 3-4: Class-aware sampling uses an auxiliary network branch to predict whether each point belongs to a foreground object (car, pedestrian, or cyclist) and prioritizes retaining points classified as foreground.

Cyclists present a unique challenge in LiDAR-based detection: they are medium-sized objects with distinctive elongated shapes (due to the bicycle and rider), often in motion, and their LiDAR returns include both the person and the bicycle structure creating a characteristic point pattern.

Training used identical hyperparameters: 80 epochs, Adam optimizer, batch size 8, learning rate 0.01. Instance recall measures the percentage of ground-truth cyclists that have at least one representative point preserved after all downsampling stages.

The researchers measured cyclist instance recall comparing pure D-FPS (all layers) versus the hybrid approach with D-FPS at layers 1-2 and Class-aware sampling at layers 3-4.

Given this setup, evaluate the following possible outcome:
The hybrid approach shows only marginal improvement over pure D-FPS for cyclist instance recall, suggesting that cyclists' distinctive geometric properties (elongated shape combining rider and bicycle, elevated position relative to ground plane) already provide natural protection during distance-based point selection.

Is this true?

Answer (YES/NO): NO